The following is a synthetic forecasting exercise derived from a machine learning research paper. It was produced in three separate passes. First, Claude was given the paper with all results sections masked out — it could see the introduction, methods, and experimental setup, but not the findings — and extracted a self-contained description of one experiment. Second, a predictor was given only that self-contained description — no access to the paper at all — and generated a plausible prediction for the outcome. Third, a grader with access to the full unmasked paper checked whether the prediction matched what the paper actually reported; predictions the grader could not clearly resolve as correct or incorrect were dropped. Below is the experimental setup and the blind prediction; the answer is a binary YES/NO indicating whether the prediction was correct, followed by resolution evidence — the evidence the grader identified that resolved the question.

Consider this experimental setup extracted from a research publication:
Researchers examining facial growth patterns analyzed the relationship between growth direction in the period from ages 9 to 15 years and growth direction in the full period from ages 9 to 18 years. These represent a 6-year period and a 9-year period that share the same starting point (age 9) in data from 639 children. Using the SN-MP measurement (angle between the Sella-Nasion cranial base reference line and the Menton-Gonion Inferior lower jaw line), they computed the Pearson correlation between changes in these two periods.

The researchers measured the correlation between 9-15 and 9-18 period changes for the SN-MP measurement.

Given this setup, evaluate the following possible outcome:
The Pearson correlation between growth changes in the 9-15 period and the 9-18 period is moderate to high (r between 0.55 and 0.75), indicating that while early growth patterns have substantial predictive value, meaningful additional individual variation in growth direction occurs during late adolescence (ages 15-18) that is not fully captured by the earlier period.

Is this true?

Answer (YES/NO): NO